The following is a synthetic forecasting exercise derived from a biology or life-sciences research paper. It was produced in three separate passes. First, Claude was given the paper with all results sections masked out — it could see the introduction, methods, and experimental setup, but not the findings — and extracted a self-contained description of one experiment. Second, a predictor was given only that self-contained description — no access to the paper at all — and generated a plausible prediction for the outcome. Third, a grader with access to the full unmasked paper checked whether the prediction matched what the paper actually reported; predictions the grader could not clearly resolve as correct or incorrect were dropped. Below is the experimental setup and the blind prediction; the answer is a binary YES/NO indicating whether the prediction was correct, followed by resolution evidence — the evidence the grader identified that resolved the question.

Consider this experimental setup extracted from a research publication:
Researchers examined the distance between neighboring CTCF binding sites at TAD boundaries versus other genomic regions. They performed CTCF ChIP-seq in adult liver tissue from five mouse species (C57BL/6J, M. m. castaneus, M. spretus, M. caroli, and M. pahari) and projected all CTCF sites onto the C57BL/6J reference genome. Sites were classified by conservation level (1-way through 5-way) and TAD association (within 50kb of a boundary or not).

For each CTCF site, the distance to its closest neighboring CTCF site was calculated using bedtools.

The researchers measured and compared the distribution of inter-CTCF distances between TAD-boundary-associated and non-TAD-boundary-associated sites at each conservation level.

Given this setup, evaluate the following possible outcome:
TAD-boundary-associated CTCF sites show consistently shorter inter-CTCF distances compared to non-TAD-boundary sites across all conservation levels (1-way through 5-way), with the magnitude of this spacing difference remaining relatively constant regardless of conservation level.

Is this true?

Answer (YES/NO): NO